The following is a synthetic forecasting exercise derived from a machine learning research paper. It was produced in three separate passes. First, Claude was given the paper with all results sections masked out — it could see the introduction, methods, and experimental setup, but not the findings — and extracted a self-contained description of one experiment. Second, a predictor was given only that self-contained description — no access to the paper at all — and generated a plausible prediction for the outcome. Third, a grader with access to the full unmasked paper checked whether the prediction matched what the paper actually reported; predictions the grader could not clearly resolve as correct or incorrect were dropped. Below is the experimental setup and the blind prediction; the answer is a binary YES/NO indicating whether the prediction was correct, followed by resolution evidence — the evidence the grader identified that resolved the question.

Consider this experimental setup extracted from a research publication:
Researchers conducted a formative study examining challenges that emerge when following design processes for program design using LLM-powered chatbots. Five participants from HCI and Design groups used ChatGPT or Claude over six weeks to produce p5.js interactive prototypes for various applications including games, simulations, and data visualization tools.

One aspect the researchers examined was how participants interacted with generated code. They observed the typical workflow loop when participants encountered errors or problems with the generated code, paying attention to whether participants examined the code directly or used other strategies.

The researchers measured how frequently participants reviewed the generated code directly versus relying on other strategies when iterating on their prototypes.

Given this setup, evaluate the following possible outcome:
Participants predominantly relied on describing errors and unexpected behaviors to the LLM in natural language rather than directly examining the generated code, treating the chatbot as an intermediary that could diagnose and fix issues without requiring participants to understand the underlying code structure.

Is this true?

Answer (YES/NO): YES